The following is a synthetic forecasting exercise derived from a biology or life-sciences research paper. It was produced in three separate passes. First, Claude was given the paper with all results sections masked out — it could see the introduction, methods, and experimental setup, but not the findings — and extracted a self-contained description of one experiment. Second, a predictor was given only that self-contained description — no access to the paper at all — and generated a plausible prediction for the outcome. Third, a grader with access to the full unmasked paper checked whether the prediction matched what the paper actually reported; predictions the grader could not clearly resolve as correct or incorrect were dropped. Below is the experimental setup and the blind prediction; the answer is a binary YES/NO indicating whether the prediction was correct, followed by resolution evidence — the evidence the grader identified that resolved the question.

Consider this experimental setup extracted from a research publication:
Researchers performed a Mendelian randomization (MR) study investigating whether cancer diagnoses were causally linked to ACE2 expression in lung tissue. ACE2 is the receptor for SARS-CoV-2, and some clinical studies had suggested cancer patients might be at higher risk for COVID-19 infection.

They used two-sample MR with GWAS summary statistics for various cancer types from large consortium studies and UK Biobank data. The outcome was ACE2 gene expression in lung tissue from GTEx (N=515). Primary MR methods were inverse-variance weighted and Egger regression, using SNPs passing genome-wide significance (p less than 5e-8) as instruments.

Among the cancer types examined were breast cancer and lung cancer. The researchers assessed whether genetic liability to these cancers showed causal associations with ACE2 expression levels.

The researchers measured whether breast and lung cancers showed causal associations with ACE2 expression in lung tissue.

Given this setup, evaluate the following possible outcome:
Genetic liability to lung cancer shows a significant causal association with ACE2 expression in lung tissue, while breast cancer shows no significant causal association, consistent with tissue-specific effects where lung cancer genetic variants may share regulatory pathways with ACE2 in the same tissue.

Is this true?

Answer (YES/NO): NO